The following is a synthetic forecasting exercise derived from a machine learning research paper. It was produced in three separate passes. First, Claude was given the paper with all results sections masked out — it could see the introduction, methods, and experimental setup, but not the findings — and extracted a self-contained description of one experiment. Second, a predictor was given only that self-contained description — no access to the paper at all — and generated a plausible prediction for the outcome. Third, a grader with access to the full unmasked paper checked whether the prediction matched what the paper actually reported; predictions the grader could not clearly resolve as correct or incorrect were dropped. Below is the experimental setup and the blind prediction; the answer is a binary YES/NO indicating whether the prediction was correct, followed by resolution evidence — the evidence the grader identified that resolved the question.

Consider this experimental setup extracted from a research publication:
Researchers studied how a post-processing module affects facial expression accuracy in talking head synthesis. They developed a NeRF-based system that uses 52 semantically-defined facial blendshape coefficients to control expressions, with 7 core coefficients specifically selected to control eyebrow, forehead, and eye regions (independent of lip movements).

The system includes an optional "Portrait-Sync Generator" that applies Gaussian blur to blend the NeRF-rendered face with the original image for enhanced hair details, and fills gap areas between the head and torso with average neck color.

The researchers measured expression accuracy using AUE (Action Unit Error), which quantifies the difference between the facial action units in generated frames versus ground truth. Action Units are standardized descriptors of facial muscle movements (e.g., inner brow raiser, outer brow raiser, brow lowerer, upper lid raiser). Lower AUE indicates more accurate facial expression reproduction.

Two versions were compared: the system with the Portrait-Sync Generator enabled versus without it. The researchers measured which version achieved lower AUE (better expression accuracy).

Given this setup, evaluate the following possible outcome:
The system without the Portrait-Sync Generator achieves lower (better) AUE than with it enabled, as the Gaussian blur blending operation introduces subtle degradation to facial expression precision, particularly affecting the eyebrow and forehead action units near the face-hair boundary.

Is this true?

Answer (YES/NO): YES